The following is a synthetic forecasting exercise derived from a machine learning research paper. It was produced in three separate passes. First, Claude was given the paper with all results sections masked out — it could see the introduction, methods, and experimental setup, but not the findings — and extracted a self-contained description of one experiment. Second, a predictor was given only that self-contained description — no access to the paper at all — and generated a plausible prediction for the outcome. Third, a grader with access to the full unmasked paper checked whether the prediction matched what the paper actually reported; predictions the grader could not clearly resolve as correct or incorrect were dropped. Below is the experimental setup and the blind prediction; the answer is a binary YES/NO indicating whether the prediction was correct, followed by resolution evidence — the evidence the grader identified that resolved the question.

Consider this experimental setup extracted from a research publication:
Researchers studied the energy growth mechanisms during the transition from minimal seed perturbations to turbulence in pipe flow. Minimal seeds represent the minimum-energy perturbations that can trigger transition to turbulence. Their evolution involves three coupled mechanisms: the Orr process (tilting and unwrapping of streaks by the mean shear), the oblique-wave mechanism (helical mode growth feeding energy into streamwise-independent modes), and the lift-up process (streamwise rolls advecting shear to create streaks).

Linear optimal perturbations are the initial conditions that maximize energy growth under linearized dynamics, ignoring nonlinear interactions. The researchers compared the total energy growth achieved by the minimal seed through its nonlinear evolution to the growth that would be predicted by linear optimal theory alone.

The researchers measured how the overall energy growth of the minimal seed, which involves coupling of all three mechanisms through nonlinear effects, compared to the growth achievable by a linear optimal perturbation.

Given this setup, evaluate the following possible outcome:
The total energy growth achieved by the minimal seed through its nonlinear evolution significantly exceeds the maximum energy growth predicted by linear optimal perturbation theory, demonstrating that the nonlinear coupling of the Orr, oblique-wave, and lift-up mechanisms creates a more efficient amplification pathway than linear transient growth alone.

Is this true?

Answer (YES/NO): YES